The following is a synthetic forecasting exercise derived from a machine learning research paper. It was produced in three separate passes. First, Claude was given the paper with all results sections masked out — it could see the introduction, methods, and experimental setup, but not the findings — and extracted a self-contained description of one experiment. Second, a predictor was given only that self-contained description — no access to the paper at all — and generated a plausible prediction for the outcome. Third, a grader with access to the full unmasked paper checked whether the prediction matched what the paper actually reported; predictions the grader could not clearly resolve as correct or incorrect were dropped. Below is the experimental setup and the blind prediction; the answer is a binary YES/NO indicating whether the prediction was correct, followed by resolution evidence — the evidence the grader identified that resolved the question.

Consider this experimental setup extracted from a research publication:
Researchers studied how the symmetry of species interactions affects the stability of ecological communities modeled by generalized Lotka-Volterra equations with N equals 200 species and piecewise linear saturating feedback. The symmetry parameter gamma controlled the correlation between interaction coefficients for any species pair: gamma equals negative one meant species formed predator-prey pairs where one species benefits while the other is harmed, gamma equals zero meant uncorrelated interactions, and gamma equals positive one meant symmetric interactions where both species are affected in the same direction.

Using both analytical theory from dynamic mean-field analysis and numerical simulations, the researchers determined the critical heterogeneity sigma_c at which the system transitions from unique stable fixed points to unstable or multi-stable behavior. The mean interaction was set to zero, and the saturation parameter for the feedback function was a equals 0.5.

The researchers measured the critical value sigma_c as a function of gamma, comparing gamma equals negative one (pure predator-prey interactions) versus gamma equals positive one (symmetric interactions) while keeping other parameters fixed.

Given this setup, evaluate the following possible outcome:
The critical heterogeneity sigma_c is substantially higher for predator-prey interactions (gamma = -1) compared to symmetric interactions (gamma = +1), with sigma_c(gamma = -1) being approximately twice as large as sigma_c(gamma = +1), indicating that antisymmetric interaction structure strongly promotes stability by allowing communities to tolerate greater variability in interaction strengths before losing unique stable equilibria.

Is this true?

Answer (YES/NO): NO